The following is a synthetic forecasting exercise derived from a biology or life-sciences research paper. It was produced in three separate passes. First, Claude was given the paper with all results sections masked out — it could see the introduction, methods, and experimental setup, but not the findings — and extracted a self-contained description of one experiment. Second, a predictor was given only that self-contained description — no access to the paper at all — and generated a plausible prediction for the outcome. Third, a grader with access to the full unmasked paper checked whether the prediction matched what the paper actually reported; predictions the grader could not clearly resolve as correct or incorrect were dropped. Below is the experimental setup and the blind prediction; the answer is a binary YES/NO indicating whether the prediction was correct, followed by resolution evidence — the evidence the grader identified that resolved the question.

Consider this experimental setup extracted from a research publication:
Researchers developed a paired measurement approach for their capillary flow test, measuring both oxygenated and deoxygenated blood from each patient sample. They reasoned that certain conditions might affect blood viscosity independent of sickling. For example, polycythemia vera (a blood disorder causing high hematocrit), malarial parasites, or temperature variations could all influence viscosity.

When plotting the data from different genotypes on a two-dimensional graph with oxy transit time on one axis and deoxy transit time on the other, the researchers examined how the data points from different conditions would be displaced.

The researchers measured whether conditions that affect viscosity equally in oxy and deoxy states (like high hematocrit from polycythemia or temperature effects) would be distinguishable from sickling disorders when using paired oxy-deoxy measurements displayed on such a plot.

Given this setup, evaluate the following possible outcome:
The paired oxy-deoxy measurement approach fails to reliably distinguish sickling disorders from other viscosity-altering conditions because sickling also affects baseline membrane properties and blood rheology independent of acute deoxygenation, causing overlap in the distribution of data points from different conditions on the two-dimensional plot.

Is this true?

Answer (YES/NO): NO